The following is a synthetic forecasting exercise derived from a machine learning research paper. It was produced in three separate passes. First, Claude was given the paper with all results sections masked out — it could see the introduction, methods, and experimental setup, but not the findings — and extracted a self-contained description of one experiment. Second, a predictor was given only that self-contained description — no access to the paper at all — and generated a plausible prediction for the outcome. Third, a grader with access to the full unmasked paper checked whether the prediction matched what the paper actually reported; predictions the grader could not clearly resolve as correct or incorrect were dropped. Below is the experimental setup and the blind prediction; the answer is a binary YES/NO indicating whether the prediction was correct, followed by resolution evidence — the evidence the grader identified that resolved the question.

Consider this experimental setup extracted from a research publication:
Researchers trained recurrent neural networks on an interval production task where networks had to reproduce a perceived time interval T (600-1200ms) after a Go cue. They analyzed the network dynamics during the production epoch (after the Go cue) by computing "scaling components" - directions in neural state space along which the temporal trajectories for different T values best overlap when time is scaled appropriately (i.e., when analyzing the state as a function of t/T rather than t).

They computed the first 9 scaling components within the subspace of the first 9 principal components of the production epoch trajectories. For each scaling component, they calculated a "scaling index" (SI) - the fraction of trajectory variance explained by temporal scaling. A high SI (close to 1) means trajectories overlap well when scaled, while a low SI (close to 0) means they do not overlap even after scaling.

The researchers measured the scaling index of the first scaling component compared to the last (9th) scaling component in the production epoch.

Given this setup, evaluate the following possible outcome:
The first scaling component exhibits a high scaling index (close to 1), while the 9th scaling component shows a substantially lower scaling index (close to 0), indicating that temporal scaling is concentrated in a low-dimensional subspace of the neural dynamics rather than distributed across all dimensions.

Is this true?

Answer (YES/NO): YES